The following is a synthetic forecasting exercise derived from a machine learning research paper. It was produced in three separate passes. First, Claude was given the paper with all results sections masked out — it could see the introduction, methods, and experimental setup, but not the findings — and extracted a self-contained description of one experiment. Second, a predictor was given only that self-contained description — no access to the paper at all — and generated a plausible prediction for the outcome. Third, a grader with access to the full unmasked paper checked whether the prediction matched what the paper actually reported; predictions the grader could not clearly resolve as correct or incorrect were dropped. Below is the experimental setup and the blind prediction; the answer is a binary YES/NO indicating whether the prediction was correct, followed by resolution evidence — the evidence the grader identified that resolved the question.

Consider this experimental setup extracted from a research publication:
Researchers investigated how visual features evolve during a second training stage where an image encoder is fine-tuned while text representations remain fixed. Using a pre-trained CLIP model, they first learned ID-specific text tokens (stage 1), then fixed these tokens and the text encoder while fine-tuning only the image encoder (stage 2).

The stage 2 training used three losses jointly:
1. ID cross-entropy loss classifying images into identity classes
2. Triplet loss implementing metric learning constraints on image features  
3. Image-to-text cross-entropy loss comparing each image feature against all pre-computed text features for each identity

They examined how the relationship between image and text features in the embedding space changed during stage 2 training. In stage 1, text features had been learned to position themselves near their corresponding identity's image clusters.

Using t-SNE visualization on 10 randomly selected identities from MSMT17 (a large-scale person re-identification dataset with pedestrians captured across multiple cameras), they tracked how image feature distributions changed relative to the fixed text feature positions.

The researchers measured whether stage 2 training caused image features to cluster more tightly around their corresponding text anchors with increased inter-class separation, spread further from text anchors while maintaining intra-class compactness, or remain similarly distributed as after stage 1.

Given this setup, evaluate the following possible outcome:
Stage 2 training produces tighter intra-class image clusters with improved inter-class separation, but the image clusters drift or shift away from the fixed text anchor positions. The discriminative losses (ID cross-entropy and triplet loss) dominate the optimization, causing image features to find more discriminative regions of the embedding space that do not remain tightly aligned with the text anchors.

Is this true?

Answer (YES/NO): NO